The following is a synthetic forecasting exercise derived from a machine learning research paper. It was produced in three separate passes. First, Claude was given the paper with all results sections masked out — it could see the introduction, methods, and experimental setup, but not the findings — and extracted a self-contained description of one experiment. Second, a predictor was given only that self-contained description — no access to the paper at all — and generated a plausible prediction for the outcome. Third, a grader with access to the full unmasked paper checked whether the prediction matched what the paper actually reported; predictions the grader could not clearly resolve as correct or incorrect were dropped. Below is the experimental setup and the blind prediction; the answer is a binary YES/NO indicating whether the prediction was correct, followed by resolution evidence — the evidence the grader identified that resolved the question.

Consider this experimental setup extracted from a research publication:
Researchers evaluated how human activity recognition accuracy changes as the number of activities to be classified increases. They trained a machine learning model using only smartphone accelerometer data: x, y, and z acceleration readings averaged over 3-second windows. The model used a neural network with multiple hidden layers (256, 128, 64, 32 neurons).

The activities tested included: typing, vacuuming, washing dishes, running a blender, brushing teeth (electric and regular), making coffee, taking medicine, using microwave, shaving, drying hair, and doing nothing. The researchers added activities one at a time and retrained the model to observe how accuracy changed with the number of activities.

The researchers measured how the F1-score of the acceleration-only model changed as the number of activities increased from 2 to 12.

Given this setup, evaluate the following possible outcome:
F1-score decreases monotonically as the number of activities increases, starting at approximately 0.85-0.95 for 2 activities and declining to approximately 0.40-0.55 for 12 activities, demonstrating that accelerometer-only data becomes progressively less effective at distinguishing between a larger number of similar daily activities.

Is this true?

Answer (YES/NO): NO